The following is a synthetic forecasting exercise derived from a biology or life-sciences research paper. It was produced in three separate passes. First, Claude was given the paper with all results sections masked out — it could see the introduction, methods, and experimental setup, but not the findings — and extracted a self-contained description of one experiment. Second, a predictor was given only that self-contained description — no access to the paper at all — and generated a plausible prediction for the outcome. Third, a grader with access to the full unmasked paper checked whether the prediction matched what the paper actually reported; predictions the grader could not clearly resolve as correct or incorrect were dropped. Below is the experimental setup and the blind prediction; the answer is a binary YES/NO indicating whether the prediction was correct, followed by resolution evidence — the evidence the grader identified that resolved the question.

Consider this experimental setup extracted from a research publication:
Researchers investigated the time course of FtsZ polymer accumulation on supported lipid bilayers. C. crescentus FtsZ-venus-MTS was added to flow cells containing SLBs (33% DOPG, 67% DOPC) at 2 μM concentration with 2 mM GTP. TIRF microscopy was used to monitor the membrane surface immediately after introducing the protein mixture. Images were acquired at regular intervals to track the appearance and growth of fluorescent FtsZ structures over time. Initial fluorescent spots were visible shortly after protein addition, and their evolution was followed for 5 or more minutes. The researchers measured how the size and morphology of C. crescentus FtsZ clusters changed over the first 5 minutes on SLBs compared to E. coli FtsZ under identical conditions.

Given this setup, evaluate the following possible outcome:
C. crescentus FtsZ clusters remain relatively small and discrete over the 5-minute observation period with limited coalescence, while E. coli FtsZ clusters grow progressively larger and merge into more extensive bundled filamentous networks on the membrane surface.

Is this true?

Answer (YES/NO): YES